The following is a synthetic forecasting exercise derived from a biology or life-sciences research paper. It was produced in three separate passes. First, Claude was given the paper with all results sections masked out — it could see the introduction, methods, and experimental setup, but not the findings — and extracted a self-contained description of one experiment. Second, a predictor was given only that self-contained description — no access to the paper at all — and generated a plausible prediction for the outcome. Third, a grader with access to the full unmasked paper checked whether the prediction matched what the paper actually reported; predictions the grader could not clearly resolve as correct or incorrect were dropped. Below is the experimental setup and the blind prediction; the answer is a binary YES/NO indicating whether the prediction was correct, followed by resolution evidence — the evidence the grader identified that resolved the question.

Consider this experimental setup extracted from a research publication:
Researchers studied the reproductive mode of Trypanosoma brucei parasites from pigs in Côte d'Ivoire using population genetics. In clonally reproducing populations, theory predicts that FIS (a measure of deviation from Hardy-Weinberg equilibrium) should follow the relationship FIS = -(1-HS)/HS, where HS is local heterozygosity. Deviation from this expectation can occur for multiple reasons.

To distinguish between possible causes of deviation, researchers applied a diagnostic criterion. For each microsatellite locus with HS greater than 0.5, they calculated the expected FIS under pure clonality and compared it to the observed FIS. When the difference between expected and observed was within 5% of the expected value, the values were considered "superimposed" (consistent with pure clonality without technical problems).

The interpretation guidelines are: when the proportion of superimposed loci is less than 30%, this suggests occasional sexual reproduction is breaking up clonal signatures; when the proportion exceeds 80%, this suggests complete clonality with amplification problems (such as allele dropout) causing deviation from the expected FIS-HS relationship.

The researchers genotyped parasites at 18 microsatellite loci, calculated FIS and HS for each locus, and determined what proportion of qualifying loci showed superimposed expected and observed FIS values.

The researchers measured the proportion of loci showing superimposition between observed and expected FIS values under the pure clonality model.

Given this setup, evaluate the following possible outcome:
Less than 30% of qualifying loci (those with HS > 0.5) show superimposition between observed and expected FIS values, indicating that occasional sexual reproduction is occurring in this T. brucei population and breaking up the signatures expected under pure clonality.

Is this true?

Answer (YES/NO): NO